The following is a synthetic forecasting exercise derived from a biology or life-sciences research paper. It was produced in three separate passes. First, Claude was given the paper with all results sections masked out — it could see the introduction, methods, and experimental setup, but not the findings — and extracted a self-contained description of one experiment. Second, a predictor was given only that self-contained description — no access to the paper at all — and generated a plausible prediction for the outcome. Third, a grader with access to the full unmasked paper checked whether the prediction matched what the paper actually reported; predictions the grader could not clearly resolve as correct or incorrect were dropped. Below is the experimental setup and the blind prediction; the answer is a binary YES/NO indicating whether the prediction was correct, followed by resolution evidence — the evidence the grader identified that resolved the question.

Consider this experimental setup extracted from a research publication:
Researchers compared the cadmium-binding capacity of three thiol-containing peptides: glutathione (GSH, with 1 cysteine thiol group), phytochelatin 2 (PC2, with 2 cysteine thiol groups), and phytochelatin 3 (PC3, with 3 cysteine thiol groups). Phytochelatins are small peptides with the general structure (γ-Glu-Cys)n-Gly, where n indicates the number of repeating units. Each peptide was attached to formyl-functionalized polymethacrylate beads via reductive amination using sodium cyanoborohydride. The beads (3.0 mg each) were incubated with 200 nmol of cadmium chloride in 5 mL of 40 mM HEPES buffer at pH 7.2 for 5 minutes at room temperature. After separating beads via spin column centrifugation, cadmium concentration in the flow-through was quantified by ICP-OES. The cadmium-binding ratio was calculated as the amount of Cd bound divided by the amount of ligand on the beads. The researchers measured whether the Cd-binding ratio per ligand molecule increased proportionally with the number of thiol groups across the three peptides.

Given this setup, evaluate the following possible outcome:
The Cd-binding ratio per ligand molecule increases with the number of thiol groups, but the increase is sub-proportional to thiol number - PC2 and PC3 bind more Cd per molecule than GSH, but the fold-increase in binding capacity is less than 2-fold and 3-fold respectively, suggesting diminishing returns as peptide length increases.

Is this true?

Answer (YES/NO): NO